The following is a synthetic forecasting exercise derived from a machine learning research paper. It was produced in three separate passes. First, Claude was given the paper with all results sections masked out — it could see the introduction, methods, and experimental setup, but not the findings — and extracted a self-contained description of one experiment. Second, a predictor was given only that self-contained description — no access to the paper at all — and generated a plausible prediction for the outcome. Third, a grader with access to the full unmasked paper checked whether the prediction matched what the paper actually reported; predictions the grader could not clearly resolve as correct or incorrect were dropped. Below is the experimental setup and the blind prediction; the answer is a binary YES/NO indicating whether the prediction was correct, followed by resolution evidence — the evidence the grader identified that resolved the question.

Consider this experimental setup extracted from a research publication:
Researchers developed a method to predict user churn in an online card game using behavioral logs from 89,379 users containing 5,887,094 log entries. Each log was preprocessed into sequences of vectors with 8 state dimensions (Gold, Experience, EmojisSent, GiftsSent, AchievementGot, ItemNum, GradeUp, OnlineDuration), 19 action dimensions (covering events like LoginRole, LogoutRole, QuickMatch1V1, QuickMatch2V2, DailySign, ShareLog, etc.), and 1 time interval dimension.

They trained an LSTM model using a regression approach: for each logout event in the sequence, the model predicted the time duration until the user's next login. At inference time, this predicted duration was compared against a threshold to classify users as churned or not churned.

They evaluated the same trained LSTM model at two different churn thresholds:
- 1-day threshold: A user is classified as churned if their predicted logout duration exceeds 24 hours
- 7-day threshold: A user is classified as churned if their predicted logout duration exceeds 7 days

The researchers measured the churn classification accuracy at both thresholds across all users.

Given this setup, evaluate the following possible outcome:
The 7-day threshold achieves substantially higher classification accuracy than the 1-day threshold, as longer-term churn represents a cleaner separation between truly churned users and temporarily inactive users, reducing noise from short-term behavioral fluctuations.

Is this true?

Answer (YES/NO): YES